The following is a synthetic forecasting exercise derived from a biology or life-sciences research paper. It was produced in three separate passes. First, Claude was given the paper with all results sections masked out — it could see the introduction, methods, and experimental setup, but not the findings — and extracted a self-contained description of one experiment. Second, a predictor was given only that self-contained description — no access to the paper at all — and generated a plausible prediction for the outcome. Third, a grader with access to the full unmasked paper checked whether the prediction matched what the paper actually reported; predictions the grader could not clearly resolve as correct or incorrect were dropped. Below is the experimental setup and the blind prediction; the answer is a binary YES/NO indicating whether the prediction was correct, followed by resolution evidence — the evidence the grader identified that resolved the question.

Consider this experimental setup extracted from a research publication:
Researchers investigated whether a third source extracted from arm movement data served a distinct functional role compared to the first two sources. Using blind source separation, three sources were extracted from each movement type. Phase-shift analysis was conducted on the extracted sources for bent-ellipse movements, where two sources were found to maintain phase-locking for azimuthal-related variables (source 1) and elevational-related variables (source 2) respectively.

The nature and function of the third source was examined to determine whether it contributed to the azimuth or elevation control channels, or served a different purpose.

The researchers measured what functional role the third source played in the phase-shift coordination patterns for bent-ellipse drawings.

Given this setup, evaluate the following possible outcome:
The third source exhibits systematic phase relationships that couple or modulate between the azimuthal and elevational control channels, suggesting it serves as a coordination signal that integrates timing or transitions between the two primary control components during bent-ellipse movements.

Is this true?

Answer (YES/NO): NO